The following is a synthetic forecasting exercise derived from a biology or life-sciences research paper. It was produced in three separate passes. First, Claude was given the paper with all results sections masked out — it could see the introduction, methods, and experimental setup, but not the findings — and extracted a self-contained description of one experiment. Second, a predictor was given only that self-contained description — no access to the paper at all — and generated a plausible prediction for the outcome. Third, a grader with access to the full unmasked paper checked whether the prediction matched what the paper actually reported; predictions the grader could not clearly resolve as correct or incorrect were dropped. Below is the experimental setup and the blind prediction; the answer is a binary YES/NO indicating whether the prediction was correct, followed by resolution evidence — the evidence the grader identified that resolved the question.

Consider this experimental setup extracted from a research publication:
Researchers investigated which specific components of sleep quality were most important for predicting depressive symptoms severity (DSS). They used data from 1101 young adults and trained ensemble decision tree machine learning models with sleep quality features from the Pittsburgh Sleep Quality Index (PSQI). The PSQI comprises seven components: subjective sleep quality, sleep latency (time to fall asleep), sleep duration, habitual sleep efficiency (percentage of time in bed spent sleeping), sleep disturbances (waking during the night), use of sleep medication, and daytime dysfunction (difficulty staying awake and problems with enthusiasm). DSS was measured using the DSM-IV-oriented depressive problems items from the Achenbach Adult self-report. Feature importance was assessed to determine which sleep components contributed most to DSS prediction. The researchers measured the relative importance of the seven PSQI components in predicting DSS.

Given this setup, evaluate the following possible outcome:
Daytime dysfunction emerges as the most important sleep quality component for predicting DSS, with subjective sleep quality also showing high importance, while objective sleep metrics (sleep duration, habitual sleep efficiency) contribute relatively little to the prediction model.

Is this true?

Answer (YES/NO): NO